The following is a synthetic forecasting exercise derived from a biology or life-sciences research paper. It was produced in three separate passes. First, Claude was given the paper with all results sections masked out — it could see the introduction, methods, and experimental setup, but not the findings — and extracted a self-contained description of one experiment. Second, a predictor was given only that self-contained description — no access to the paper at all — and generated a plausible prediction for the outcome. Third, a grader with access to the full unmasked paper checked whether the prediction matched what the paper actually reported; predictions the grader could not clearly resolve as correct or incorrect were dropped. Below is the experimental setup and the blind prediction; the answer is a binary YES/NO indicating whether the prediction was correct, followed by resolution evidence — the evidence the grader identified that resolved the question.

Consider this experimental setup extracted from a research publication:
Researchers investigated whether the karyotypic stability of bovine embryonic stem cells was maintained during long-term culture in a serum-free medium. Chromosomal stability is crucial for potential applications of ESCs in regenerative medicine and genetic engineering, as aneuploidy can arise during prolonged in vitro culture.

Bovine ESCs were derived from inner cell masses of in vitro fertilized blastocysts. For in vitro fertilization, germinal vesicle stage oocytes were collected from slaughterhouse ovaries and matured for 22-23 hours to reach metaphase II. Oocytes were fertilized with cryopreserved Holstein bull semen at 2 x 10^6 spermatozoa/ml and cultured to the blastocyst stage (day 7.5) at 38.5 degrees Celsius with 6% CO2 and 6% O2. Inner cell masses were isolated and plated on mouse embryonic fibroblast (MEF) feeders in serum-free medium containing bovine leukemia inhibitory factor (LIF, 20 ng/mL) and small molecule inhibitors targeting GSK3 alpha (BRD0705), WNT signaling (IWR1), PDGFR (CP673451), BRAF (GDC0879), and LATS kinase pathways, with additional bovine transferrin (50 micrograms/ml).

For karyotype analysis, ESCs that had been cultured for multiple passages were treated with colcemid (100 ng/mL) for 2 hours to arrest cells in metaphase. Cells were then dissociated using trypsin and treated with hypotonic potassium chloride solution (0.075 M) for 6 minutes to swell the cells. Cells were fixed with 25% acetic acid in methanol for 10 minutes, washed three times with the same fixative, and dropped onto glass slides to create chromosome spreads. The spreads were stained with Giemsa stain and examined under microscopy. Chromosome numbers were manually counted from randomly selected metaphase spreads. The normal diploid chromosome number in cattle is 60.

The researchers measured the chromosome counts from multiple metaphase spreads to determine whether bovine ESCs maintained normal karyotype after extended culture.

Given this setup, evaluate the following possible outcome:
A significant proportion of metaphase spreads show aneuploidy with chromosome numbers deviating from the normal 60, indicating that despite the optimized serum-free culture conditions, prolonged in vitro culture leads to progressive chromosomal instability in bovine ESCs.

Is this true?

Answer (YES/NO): NO